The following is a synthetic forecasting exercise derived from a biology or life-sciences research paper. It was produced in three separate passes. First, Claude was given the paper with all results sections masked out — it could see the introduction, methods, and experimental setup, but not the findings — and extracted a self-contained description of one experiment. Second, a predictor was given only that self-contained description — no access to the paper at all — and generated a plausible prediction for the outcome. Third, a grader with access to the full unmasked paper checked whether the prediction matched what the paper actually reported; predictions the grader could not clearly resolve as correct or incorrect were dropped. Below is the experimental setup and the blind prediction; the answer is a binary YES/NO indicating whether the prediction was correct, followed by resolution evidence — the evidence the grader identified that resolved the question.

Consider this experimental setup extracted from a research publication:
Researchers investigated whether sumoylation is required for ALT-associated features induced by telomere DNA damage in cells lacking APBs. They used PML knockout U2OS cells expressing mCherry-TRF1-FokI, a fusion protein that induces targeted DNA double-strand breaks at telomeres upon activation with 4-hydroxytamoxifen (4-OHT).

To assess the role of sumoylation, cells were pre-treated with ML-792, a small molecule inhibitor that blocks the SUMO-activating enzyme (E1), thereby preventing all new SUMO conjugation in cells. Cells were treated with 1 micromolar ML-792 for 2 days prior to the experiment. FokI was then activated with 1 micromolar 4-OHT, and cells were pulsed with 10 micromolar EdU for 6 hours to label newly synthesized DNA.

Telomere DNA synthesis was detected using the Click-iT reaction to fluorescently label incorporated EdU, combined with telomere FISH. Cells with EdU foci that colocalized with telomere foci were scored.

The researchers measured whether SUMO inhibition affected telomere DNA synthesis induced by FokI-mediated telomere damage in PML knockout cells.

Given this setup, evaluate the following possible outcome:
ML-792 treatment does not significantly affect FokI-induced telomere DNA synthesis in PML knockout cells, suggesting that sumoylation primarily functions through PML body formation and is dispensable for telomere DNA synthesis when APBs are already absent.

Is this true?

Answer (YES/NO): NO